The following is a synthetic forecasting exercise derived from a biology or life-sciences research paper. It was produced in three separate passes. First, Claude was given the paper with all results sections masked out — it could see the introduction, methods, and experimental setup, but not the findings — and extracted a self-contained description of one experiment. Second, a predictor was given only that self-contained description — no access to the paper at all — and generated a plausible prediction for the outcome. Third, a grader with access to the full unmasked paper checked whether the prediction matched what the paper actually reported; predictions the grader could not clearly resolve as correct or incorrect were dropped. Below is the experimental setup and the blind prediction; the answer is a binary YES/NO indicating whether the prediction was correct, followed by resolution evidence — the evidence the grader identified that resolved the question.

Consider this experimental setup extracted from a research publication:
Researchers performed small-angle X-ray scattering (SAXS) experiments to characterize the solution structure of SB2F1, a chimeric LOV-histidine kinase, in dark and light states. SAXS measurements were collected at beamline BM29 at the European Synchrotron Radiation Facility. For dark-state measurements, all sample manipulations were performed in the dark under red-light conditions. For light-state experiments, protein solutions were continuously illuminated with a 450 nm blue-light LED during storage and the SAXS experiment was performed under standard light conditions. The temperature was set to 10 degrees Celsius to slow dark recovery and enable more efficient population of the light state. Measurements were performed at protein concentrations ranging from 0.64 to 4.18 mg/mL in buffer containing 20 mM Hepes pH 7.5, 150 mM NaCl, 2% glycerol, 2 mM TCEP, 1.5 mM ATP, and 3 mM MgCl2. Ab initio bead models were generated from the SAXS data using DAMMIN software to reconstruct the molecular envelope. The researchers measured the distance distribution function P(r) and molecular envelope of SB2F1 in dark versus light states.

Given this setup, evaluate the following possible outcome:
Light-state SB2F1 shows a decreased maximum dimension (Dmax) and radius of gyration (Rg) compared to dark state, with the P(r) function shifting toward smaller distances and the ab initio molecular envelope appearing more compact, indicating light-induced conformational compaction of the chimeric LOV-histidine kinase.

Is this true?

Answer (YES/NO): NO